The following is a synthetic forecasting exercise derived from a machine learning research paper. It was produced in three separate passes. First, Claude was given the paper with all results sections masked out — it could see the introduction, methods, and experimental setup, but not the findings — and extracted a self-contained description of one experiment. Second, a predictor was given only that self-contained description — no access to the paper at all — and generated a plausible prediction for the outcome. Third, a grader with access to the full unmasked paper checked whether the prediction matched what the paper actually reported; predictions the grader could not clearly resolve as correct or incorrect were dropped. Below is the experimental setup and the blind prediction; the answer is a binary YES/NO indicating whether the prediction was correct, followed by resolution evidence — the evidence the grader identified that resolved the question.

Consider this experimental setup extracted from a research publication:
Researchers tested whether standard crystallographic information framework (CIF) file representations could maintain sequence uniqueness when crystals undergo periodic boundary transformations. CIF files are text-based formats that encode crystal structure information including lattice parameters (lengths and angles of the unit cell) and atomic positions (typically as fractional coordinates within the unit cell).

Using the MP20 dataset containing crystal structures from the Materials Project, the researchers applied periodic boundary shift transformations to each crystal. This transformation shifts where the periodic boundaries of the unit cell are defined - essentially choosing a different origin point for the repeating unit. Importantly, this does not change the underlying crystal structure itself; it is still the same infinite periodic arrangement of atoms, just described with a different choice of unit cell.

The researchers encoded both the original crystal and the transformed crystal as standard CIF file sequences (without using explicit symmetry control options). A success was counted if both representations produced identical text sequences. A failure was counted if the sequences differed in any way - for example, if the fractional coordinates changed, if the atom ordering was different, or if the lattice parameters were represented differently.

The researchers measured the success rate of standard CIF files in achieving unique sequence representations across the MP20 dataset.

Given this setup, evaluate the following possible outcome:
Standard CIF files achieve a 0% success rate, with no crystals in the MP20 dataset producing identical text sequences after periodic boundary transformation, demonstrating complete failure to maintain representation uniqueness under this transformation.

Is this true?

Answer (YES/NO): YES